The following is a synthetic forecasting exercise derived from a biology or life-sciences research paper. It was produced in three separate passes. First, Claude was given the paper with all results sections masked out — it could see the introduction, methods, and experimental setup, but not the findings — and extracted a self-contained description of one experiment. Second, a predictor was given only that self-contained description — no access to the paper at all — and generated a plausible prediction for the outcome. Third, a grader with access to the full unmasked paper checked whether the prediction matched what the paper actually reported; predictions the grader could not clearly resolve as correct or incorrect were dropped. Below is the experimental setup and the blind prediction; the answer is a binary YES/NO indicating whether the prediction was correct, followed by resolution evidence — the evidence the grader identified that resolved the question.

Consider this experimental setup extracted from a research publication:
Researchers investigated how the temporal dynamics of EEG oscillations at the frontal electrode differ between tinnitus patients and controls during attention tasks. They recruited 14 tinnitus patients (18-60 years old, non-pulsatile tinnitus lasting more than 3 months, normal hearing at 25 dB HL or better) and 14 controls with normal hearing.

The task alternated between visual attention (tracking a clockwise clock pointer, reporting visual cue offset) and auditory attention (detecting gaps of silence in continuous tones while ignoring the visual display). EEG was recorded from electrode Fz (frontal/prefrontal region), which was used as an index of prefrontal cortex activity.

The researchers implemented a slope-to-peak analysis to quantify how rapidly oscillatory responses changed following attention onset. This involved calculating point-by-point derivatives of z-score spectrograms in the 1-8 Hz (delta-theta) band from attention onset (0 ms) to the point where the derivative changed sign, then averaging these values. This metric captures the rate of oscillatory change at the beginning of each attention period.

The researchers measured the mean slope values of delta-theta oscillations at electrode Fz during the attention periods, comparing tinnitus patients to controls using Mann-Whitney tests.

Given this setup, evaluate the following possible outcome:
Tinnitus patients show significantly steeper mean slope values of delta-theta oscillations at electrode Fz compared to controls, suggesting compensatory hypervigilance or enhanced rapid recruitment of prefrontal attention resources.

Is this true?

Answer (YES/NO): NO